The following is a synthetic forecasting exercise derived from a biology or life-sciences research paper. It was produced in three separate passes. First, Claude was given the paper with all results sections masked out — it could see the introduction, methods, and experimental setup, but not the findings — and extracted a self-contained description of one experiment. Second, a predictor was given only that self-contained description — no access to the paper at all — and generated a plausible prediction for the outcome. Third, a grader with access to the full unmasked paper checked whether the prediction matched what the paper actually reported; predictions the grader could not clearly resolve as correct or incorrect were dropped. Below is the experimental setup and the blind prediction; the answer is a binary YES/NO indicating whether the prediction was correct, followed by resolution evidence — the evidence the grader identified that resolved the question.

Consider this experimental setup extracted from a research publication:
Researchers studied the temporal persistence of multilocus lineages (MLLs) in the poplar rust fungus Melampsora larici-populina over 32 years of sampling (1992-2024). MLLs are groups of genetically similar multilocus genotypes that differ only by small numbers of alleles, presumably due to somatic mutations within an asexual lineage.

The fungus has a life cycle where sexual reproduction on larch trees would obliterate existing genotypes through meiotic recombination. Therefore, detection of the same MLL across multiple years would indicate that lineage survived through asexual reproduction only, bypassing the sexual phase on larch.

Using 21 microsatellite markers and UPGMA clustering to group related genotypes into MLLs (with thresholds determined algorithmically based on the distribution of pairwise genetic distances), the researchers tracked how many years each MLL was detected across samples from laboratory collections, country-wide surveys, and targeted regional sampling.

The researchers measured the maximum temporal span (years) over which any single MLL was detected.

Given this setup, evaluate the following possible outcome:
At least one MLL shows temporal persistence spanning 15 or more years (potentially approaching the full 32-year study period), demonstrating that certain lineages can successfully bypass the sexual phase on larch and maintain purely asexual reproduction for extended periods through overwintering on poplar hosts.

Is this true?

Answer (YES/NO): YES